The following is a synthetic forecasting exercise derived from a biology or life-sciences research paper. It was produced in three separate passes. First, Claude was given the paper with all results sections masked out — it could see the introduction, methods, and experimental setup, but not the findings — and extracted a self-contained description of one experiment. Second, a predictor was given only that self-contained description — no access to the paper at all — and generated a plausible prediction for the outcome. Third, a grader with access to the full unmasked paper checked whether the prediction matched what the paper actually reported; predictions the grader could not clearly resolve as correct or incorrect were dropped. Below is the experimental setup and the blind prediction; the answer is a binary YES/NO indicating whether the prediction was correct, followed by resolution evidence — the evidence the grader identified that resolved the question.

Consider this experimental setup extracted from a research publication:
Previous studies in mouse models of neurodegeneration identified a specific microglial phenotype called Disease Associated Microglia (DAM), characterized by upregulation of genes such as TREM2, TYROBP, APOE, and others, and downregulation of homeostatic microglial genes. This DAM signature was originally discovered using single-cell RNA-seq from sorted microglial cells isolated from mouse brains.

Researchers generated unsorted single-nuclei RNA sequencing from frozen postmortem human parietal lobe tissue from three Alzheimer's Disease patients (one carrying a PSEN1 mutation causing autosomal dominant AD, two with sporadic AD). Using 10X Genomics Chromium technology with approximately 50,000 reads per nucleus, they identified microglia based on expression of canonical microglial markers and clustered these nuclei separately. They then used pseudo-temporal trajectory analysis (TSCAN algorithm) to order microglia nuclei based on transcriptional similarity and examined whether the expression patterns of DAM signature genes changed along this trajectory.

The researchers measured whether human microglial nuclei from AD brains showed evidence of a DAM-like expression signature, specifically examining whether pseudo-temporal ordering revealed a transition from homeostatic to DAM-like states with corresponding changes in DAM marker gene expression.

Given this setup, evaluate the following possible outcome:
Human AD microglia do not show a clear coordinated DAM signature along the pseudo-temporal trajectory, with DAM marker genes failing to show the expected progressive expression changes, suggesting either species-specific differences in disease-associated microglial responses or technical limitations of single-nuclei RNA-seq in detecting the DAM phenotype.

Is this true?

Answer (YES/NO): YES